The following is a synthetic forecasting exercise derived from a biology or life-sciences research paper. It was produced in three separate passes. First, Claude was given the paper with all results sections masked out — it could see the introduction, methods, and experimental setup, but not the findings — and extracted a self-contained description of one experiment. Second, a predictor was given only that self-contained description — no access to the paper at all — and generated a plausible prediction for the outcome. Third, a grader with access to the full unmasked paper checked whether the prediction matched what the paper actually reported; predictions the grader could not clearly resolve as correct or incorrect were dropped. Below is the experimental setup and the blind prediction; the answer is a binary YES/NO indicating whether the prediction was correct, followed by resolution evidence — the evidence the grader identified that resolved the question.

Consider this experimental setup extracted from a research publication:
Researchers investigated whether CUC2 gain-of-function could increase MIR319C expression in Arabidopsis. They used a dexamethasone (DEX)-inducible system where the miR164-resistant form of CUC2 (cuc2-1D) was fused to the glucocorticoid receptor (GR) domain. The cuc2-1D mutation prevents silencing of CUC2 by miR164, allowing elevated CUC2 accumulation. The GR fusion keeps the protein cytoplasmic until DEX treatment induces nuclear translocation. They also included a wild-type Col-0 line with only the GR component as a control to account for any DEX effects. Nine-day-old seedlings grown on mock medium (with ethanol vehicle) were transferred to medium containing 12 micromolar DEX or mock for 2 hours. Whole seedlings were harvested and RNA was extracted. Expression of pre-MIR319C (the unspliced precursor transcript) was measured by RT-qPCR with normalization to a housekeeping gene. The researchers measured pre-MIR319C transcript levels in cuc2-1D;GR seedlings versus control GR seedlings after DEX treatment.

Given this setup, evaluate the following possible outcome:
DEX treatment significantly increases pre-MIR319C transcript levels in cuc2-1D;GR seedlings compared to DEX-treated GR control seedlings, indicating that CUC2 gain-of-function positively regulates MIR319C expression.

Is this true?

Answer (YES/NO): YES